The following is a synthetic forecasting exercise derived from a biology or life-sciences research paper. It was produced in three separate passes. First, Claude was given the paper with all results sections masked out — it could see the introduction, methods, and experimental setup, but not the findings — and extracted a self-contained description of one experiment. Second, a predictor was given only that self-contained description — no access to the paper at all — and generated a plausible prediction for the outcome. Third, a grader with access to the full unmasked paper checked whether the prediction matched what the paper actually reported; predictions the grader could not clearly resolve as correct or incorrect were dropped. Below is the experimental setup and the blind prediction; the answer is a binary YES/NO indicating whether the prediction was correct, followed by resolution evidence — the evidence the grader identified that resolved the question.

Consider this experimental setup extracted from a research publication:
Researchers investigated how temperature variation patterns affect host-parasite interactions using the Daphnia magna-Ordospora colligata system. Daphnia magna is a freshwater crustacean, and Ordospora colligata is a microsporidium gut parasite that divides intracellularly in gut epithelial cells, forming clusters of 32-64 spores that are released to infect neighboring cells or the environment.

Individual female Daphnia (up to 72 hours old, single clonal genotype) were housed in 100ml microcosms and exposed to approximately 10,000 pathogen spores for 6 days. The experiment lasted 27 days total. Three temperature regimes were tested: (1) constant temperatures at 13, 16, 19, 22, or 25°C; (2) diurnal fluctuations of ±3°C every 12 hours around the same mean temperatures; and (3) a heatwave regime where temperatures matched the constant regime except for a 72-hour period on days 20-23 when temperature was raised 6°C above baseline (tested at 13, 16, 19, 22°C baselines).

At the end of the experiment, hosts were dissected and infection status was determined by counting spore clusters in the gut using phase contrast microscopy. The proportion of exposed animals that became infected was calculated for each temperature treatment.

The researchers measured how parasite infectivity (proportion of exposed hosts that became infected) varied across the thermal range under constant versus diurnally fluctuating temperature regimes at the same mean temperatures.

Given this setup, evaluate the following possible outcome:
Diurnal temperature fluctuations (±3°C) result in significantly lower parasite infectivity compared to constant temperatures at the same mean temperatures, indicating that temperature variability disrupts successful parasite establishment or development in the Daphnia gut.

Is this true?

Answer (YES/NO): NO